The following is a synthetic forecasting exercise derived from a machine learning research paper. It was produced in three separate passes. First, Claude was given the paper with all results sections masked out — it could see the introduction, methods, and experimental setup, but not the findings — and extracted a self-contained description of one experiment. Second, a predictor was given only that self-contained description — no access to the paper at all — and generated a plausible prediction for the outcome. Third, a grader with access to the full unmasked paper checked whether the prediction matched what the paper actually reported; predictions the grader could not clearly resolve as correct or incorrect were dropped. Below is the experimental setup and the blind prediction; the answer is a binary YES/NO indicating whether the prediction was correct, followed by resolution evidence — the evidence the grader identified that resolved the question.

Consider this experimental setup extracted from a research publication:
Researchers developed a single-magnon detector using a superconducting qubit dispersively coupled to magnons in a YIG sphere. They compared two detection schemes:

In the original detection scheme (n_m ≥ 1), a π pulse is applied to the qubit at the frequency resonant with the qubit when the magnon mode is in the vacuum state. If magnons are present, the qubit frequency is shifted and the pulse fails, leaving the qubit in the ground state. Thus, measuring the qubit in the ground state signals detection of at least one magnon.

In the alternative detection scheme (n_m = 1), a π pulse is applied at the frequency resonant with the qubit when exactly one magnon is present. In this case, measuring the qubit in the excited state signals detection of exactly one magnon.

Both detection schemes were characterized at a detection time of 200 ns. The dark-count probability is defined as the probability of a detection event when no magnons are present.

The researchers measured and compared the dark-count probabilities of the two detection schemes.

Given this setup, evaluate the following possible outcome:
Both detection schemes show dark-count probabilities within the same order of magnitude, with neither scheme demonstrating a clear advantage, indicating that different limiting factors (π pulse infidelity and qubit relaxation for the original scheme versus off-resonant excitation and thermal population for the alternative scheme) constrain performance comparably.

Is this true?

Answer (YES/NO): NO